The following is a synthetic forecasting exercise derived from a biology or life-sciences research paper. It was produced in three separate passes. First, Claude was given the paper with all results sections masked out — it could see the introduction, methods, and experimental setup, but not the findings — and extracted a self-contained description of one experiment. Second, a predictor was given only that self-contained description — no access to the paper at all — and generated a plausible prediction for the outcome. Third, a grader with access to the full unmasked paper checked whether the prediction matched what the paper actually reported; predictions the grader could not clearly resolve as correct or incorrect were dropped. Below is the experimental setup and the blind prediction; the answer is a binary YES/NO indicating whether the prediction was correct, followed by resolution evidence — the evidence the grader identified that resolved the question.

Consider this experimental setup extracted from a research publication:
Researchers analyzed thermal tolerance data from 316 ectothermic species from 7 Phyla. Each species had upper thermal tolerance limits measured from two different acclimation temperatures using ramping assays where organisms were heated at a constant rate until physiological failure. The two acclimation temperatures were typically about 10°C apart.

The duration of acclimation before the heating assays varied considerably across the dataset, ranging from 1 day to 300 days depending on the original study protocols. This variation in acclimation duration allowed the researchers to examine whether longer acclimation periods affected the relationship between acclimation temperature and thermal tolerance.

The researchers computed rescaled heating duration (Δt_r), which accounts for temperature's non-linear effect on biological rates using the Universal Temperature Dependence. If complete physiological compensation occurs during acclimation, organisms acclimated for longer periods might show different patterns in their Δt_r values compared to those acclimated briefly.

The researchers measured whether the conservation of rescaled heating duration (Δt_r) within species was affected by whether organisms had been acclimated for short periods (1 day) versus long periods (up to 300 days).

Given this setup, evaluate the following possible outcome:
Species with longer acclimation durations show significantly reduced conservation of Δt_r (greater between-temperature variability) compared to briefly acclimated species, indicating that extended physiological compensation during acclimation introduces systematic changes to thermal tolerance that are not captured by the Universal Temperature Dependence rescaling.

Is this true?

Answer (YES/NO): NO